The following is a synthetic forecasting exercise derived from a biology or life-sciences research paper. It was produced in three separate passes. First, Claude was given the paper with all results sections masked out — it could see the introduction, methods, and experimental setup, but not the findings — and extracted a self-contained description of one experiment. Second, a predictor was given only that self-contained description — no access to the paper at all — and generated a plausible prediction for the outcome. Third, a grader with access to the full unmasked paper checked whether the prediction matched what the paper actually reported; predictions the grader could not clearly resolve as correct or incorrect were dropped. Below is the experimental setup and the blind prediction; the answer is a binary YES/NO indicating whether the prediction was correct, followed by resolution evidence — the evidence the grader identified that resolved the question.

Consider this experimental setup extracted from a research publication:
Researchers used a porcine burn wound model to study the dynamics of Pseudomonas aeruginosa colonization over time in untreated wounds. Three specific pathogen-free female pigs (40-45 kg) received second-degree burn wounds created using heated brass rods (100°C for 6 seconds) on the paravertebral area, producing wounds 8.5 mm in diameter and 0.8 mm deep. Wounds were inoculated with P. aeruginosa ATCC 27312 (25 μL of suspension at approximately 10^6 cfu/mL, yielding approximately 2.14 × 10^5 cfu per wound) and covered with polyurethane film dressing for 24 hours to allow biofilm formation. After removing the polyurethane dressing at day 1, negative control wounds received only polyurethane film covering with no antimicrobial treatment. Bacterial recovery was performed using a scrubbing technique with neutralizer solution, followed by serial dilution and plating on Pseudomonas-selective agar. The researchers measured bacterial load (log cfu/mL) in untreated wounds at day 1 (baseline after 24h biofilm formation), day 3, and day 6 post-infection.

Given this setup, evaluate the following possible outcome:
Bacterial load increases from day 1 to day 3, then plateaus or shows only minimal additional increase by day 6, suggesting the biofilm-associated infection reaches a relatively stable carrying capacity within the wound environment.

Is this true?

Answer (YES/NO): NO